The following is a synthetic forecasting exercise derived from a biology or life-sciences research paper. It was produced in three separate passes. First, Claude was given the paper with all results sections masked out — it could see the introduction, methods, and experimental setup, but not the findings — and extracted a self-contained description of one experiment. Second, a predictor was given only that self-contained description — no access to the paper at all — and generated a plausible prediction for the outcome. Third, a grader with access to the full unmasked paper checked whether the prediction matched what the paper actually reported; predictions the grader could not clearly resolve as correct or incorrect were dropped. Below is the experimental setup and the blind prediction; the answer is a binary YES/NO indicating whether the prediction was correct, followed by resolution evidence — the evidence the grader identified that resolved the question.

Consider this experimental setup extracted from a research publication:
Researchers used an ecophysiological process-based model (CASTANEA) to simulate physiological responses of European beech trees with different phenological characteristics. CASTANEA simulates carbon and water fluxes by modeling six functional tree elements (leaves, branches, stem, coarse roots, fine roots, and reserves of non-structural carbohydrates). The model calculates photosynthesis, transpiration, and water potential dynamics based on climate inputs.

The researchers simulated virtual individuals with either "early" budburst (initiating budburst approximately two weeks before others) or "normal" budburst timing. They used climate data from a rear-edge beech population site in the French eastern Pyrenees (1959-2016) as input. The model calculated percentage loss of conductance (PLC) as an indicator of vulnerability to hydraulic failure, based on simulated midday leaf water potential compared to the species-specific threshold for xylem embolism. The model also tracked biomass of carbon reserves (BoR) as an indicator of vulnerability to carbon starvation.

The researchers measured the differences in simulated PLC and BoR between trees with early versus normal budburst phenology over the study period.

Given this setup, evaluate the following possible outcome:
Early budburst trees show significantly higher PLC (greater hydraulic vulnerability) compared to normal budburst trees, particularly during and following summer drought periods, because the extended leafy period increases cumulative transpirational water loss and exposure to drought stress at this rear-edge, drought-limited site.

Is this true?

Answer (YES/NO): YES